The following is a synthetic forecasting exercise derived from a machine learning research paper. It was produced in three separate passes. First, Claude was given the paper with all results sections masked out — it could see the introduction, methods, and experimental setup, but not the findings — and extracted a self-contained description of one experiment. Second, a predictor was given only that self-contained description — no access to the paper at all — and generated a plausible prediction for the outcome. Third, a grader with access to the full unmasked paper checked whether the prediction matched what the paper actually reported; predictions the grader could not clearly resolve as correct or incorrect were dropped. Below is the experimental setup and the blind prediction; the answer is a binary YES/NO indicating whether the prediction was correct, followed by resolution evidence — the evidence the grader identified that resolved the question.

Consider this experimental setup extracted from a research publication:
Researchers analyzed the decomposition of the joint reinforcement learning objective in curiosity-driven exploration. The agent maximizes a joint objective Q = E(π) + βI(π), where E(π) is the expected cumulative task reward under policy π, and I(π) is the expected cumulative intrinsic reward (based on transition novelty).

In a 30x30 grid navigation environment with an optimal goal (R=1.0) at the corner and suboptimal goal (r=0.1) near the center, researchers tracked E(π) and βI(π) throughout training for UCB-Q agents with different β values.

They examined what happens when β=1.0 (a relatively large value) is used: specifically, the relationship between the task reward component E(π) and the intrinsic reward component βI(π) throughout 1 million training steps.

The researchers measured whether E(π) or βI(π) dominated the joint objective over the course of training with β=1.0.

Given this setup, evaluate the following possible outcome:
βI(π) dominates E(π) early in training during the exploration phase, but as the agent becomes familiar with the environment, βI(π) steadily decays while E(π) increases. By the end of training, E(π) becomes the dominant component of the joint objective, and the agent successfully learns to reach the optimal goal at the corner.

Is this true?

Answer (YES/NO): NO